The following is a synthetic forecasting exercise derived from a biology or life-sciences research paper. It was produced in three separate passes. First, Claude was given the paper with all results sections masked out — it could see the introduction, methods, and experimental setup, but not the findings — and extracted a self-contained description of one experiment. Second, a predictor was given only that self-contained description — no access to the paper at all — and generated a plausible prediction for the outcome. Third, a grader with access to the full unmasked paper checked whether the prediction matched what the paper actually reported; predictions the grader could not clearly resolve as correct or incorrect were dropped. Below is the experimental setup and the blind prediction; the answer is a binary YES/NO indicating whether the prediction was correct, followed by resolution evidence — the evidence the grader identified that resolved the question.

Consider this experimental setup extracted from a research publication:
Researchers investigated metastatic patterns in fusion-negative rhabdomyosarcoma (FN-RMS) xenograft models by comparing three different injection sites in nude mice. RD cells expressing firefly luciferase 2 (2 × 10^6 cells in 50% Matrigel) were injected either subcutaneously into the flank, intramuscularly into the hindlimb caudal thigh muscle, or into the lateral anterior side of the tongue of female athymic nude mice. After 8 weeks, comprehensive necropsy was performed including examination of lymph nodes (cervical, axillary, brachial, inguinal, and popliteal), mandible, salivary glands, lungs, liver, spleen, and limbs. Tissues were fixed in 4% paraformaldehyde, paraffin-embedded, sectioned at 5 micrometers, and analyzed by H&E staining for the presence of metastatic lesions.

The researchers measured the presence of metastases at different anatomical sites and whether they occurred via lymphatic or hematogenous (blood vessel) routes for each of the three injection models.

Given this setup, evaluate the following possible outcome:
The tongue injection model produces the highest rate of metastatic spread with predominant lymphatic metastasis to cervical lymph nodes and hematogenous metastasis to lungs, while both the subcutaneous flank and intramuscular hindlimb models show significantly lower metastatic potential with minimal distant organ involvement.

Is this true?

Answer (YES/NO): NO